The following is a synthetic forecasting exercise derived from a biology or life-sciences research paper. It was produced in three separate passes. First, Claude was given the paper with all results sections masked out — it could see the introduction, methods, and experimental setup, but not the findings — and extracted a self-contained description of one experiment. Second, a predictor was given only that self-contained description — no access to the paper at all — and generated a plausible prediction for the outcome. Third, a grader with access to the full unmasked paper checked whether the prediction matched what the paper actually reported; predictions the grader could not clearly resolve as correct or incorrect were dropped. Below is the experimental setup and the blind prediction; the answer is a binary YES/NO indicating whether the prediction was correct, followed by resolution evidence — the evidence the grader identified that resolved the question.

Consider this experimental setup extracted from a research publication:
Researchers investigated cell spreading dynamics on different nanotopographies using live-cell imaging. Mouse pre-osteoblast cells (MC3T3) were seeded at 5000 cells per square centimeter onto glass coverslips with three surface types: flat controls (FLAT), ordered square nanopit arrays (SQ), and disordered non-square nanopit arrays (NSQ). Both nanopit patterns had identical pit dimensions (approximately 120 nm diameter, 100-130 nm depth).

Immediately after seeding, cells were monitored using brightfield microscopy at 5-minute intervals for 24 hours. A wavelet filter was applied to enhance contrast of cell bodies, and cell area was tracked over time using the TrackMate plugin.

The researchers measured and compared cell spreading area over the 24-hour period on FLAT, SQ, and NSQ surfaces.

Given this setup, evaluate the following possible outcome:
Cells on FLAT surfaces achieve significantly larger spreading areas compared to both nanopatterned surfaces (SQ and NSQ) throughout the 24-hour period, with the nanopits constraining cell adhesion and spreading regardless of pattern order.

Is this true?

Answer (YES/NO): NO